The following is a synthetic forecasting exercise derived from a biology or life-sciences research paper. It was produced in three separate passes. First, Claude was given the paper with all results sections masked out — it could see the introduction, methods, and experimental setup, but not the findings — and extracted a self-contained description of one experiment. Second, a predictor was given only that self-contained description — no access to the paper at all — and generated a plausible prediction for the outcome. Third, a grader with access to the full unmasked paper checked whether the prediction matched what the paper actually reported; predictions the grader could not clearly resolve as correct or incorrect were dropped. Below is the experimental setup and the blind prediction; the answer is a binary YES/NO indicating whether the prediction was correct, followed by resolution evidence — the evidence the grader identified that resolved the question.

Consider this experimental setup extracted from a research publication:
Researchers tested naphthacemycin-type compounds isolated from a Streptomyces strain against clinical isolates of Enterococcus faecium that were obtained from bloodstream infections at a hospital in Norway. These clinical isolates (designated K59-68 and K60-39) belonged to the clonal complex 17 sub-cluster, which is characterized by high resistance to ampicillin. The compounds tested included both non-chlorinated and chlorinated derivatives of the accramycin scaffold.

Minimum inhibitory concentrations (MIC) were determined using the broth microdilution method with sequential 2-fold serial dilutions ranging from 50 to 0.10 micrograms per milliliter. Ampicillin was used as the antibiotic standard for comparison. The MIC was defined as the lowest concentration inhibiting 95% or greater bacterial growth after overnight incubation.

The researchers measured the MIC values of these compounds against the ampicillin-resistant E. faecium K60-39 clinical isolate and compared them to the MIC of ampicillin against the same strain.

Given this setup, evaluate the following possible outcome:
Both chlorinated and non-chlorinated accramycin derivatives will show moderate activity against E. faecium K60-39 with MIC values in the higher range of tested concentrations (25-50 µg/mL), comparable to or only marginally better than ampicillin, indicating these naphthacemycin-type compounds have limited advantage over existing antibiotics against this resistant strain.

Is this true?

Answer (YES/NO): NO